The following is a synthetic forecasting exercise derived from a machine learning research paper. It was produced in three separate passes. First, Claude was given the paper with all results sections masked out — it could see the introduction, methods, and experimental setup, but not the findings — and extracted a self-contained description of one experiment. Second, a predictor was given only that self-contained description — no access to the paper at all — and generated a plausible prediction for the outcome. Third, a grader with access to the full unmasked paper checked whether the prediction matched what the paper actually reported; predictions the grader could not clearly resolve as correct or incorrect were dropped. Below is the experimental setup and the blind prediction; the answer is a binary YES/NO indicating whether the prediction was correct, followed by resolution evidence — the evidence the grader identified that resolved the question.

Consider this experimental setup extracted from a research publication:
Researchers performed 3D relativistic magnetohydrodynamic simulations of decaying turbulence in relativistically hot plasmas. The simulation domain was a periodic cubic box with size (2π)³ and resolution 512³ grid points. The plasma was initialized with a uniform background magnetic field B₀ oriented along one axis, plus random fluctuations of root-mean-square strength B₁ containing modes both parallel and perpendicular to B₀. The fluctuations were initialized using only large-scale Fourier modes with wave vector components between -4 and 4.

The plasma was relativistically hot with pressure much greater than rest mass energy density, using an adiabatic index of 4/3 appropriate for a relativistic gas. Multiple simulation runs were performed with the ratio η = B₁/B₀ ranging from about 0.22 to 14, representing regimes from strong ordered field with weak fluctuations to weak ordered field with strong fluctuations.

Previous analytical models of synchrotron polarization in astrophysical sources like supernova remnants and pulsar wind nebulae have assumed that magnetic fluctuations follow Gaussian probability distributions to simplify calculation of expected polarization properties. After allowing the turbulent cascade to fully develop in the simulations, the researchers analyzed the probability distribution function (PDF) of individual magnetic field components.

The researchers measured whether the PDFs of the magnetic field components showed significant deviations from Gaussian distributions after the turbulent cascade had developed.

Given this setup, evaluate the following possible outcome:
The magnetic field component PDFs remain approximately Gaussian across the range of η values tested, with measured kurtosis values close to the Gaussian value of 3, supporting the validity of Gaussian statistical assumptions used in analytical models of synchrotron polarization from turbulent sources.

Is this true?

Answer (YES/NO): NO